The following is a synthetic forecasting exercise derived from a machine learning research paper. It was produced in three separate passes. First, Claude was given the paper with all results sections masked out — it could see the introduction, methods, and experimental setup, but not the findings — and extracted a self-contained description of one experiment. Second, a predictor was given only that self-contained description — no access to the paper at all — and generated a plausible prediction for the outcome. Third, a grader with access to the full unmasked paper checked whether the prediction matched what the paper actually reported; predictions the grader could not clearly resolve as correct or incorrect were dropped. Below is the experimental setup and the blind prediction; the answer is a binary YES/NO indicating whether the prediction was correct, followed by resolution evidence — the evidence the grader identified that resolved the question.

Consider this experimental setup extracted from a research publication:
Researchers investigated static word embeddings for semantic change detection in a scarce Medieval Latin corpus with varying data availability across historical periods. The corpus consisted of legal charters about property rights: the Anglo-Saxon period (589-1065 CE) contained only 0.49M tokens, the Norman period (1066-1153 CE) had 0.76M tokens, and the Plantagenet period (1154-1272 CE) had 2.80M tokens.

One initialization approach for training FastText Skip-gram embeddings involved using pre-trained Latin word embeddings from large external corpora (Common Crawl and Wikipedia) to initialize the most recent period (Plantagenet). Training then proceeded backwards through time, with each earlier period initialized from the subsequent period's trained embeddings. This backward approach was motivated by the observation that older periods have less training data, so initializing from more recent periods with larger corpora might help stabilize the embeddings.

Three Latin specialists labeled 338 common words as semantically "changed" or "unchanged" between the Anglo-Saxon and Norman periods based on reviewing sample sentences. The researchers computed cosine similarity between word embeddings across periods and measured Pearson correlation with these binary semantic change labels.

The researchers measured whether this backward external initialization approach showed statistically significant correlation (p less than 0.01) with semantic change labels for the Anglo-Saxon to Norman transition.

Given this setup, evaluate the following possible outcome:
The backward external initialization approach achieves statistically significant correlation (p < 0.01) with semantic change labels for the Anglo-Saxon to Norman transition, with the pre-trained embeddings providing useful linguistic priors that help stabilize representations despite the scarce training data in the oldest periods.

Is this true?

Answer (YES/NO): NO